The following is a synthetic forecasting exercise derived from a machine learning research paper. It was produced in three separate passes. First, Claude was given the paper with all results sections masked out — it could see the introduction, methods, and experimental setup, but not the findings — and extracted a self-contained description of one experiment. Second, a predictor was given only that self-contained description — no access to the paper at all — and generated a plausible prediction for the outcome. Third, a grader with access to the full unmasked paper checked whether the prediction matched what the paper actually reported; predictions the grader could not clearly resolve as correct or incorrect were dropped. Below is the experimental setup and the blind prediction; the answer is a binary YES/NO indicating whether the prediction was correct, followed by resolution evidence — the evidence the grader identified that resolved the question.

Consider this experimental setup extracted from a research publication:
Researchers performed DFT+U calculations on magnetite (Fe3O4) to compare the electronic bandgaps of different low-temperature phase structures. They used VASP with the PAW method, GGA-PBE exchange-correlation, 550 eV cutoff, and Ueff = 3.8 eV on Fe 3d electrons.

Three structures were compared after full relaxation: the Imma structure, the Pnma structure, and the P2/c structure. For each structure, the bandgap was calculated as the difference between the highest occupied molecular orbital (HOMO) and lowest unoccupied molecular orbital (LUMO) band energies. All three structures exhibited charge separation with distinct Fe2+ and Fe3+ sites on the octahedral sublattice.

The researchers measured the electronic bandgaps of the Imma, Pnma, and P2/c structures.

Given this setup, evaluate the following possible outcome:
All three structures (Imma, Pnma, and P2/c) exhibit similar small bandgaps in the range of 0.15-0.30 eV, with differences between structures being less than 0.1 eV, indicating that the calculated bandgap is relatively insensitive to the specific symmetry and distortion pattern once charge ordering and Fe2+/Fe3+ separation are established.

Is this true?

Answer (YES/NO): NO